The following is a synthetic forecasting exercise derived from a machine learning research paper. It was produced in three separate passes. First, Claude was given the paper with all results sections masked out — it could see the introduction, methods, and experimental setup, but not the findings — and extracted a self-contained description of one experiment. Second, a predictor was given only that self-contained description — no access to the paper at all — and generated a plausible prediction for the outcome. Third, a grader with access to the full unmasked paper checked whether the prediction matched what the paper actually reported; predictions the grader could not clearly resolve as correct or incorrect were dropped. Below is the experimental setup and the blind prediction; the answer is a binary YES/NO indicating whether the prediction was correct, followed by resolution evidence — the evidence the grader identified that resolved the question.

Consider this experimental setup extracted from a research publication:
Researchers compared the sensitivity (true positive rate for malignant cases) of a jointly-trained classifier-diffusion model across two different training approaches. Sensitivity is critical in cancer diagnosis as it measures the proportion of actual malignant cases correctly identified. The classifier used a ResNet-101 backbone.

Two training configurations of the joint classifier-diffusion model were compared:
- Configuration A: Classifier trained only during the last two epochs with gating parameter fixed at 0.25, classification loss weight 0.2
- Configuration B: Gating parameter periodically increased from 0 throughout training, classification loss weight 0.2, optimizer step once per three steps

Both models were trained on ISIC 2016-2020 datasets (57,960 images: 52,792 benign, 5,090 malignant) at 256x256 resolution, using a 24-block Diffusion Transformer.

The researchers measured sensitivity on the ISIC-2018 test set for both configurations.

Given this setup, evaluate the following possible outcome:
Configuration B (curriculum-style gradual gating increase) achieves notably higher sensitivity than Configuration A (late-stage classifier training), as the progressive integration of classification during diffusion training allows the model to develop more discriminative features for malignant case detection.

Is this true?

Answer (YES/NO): YES